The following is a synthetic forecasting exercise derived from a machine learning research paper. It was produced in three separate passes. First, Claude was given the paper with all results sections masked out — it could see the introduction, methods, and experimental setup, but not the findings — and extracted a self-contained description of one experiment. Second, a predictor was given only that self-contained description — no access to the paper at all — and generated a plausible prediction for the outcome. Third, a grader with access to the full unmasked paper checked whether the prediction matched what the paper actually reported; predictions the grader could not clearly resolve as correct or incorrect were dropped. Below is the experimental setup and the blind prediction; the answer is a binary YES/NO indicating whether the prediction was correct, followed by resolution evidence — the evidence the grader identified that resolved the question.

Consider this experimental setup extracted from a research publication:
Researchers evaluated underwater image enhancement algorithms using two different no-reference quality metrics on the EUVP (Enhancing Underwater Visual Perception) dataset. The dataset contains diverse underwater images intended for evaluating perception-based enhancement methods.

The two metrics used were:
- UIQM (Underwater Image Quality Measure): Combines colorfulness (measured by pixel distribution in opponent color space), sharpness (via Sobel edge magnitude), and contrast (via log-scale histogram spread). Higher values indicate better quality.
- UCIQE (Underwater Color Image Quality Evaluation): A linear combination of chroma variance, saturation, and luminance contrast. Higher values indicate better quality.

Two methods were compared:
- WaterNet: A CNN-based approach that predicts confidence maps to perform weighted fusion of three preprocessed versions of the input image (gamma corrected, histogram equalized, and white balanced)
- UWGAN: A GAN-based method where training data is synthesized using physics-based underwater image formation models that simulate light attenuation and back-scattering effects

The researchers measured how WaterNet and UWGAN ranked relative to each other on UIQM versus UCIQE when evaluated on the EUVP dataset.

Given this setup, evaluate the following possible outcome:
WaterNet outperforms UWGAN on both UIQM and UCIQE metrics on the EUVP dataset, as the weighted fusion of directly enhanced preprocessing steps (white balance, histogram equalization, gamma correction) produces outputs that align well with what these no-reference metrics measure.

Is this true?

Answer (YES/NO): NO